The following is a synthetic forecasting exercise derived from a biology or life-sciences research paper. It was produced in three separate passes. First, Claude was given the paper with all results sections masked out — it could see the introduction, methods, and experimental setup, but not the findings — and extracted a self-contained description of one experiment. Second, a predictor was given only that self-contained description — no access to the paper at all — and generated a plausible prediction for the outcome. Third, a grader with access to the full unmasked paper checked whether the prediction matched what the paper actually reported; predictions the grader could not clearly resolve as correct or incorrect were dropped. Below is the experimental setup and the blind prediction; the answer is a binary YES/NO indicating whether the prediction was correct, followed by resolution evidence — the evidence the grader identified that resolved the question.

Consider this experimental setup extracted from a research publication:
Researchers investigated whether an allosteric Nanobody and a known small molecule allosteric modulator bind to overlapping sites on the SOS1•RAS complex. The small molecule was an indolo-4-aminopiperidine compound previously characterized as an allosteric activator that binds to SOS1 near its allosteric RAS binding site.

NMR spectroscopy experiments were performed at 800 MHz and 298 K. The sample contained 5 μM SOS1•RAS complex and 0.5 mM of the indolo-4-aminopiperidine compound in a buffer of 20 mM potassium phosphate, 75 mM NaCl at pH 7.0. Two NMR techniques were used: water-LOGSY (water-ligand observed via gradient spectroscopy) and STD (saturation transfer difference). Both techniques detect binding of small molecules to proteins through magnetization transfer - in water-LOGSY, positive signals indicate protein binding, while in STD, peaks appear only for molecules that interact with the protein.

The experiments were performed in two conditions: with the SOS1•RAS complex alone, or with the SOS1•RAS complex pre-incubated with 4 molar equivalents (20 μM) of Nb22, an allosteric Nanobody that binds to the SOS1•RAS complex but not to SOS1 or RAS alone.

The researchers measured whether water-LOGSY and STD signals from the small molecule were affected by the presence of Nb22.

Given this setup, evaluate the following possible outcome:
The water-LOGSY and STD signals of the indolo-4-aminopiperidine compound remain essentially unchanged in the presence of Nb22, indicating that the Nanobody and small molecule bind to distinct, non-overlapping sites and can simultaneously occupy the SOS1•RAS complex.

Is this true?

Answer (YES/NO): NO